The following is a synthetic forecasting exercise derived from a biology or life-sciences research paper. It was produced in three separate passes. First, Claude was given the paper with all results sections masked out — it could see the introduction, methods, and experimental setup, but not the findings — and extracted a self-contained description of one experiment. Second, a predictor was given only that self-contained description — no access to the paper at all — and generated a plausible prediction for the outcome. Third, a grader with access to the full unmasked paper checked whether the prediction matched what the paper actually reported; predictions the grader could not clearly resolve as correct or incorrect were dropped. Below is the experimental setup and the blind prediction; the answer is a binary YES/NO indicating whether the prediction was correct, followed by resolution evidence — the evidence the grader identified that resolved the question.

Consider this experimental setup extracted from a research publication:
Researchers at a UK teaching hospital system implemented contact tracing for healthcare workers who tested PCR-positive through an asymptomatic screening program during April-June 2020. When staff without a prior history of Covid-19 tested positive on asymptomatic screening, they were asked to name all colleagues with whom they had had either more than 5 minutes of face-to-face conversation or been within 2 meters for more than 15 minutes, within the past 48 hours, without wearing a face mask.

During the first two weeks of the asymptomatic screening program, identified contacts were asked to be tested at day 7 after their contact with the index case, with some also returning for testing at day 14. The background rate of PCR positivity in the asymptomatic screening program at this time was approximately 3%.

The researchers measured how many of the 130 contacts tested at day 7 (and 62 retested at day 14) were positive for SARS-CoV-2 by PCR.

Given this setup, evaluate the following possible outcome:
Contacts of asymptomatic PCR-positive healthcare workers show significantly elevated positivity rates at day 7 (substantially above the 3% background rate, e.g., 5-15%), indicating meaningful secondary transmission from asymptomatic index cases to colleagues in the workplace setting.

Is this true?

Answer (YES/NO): NO